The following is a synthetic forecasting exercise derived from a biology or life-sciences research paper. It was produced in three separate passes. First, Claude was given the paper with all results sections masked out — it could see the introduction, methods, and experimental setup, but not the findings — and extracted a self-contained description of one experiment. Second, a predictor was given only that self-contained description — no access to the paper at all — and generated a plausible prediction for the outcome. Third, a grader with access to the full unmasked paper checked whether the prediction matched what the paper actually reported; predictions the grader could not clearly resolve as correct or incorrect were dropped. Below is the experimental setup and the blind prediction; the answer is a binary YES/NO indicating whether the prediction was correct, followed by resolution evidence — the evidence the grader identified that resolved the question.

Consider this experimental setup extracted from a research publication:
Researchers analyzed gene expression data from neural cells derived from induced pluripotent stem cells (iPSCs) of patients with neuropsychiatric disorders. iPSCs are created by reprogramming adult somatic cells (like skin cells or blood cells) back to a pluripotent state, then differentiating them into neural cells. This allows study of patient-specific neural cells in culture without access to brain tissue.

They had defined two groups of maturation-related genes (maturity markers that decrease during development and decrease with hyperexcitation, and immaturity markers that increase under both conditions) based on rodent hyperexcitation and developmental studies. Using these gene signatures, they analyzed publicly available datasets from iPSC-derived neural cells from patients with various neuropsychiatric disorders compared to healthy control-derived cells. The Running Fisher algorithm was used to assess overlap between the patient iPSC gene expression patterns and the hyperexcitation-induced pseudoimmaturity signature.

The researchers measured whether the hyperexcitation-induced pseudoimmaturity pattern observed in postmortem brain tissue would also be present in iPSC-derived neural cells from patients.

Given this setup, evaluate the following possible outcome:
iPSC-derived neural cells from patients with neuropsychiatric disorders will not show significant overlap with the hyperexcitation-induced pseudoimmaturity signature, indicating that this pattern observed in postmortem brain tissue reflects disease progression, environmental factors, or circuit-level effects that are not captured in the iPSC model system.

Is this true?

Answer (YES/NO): NO